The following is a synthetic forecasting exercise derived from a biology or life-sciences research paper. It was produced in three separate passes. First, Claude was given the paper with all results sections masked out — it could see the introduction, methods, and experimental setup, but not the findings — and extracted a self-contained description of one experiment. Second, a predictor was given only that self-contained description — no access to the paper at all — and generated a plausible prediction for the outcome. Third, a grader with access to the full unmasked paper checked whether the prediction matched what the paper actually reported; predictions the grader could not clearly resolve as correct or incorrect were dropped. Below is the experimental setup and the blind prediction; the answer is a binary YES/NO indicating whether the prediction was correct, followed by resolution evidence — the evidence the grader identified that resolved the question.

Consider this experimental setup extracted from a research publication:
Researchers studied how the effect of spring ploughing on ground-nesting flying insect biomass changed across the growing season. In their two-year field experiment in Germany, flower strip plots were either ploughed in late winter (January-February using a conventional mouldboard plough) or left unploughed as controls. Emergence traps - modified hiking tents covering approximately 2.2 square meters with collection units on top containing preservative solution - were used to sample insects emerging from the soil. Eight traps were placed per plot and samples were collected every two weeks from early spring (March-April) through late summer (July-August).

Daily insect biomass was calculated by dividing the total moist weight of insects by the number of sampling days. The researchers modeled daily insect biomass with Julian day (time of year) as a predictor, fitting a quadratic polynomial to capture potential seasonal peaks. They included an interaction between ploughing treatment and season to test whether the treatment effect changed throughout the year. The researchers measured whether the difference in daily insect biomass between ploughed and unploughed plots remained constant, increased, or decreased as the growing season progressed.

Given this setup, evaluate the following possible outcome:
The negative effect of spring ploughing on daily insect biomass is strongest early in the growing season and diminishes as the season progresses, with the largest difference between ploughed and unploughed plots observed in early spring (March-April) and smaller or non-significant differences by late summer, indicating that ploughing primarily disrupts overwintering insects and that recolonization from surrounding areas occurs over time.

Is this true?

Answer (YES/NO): NO